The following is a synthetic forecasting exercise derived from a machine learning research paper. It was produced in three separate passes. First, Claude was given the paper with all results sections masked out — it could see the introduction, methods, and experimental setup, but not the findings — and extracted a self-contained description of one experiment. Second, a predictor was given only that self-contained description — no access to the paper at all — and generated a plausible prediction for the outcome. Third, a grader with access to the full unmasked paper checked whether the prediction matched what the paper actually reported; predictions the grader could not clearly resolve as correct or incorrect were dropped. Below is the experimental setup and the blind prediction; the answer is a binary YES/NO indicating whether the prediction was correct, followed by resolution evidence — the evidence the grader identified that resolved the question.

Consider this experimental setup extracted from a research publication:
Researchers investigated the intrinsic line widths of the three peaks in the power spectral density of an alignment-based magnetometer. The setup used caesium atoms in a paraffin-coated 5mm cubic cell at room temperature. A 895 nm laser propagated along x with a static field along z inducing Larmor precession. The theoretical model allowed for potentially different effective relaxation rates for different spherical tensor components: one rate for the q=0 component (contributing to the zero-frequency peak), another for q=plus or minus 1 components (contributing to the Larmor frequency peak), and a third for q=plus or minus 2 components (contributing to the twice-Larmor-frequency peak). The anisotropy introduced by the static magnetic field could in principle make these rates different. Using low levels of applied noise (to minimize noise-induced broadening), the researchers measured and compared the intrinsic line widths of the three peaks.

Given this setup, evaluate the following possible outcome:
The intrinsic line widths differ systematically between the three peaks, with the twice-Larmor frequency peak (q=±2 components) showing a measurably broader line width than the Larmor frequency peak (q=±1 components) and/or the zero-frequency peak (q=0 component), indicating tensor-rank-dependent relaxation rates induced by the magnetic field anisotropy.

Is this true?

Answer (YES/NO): NO